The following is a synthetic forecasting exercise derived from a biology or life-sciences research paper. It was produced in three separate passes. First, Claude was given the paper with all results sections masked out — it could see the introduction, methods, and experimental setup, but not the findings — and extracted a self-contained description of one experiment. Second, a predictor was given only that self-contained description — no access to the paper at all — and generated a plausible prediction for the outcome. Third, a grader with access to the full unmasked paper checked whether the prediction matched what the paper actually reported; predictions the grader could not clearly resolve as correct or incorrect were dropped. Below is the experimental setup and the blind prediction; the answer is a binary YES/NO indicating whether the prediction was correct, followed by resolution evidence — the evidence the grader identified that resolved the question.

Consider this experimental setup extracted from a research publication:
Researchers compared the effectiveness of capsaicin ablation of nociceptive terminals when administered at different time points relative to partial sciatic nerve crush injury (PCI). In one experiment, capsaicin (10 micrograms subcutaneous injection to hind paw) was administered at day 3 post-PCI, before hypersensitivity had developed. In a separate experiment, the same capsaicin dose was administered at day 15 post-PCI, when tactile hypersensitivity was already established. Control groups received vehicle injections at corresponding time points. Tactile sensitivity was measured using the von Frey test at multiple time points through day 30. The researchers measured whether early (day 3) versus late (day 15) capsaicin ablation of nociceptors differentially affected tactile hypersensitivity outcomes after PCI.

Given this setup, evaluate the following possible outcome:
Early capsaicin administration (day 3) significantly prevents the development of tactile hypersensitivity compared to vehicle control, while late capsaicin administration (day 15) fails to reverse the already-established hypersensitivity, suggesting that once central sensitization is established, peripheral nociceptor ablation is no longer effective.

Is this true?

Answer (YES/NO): NO